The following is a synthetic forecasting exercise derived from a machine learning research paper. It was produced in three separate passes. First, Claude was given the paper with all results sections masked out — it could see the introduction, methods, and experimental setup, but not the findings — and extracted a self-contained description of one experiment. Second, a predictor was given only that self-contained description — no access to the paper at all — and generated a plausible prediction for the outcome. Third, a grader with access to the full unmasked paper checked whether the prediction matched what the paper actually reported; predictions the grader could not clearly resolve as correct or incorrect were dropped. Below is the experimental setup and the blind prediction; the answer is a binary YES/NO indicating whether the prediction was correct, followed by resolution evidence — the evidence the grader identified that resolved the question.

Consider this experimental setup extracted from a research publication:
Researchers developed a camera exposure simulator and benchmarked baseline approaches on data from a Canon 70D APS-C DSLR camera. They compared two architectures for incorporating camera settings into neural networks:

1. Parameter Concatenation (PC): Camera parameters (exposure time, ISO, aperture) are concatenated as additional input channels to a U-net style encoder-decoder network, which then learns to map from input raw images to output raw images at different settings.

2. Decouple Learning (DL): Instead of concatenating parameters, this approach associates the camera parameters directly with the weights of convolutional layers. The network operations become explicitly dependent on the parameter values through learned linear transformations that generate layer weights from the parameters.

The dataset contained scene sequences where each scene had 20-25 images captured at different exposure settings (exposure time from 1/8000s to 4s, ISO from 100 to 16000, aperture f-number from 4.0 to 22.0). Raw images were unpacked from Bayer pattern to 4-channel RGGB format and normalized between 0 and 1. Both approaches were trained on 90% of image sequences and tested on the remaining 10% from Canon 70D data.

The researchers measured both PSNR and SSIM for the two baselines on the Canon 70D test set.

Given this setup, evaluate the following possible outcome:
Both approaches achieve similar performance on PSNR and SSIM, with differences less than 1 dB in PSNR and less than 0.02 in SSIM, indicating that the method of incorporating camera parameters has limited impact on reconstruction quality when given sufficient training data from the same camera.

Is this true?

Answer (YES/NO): NO